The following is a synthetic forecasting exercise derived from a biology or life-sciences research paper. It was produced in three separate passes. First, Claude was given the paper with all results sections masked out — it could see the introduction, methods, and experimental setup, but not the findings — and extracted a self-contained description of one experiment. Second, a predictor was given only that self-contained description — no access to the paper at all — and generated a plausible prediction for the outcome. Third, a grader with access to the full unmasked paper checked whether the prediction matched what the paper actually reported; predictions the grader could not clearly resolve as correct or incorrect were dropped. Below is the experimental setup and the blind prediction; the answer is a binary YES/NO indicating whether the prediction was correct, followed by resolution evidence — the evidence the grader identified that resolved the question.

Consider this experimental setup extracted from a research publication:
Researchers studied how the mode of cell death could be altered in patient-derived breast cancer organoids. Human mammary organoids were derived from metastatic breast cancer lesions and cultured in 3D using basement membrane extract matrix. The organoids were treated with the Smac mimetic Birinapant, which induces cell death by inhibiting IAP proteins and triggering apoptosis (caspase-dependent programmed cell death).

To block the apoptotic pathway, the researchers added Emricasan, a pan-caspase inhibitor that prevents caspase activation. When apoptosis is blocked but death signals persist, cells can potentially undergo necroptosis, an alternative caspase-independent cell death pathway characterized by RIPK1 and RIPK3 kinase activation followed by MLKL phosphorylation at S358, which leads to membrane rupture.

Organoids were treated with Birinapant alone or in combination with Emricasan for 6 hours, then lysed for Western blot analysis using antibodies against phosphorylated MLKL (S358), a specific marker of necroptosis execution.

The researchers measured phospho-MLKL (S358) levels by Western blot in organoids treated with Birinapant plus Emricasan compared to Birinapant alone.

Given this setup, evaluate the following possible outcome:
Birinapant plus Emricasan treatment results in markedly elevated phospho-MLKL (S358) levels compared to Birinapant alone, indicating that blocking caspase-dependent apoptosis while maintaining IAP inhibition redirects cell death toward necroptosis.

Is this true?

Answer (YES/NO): YES